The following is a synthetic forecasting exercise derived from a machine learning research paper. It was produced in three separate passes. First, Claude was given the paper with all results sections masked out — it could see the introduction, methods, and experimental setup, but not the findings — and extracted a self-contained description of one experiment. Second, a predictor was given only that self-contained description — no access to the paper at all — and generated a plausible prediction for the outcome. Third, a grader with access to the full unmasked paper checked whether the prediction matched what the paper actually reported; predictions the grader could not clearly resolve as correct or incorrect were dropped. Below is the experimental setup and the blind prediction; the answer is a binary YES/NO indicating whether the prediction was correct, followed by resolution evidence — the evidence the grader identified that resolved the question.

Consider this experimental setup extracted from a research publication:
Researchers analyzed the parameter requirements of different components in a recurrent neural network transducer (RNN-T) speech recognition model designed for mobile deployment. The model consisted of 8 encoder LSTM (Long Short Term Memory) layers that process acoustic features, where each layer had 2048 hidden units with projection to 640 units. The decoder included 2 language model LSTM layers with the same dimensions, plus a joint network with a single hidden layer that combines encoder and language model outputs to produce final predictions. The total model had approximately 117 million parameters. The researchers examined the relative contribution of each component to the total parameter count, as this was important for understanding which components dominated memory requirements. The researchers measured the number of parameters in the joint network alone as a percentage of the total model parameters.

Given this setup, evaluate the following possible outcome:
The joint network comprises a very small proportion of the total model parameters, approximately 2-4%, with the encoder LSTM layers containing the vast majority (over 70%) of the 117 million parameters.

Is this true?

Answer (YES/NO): NO